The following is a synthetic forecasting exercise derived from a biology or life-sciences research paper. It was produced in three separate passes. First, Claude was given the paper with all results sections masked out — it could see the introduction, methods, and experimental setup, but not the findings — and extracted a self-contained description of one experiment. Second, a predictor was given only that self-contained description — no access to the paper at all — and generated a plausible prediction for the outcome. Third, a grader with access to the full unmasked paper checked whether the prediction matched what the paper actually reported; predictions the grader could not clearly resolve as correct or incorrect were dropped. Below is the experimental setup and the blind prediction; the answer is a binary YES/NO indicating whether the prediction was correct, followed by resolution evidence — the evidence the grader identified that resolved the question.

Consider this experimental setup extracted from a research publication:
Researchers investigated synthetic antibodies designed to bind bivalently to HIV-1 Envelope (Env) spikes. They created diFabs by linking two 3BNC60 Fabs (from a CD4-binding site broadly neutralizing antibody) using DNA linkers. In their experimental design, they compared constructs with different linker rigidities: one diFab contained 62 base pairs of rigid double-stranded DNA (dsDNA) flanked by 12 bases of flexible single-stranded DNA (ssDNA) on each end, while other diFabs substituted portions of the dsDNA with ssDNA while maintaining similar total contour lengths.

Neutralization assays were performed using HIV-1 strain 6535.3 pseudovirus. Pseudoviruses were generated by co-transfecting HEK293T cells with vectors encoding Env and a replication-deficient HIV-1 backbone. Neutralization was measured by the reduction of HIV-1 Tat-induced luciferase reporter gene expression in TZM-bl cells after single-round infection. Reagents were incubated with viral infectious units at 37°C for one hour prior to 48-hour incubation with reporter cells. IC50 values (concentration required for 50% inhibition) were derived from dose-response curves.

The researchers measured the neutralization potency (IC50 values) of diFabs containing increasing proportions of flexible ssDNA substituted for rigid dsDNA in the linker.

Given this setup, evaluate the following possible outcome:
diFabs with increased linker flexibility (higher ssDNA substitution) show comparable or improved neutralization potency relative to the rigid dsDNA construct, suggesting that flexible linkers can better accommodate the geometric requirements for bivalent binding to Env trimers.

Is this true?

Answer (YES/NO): NO